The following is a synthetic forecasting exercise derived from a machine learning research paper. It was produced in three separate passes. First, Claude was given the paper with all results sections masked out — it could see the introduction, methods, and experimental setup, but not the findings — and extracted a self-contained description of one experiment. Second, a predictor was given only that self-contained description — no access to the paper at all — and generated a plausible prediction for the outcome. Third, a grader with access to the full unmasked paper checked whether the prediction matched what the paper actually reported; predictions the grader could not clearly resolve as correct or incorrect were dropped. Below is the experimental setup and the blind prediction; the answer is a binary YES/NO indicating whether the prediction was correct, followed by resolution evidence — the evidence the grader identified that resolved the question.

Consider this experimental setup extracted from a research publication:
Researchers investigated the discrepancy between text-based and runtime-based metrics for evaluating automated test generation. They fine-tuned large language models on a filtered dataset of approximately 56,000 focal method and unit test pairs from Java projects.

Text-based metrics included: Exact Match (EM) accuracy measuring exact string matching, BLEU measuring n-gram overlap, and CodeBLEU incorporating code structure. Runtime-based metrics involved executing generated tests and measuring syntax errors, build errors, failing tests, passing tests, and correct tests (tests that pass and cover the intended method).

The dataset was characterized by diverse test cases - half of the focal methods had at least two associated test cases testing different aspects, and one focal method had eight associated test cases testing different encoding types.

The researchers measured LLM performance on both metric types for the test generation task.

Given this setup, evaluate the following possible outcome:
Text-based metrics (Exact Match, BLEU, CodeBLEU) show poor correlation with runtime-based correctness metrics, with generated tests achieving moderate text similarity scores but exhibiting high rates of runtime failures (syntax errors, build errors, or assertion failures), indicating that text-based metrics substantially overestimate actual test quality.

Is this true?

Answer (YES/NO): NO